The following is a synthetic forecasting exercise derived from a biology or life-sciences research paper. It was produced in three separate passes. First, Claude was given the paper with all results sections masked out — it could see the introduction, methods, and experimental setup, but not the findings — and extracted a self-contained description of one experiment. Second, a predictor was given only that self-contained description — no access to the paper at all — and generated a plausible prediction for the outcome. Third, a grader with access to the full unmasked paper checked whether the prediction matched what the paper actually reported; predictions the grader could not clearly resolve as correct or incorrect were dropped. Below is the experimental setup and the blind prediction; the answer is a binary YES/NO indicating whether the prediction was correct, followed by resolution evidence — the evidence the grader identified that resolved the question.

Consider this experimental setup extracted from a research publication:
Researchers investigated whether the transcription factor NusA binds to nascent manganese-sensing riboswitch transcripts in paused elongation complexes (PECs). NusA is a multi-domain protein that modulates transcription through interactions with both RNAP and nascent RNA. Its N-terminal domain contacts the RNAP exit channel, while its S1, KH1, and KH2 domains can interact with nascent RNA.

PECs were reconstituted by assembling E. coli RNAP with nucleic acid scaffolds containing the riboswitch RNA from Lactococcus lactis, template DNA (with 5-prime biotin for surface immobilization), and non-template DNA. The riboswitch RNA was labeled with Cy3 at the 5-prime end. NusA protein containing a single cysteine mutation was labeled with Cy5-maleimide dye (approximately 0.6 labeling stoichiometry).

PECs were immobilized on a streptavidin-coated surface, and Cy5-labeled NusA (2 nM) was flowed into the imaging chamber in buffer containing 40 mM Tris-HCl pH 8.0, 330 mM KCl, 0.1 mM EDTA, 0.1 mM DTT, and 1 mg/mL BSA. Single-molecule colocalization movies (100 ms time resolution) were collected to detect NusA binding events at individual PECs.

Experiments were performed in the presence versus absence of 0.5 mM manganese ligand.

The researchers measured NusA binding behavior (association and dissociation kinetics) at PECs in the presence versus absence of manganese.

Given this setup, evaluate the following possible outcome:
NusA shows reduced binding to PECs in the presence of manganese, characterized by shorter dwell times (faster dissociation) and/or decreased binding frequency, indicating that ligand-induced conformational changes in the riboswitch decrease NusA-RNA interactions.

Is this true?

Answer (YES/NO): YES